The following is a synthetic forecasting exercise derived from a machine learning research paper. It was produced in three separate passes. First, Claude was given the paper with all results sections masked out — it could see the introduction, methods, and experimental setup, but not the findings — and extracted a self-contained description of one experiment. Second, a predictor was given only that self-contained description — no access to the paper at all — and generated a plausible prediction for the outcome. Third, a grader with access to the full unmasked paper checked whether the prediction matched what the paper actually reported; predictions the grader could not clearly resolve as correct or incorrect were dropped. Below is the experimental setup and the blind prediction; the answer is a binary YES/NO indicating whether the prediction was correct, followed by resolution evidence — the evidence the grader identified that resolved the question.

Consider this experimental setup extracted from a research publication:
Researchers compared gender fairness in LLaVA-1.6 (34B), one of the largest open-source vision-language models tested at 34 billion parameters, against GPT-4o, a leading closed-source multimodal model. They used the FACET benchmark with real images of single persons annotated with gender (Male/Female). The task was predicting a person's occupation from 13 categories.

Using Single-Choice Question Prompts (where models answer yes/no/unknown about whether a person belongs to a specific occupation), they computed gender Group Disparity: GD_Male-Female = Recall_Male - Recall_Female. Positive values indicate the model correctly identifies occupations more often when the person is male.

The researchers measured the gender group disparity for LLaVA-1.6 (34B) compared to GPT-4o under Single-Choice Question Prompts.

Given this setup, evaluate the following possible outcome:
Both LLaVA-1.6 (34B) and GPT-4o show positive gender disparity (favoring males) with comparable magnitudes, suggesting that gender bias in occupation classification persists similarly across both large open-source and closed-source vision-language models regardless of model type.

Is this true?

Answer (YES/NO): NO